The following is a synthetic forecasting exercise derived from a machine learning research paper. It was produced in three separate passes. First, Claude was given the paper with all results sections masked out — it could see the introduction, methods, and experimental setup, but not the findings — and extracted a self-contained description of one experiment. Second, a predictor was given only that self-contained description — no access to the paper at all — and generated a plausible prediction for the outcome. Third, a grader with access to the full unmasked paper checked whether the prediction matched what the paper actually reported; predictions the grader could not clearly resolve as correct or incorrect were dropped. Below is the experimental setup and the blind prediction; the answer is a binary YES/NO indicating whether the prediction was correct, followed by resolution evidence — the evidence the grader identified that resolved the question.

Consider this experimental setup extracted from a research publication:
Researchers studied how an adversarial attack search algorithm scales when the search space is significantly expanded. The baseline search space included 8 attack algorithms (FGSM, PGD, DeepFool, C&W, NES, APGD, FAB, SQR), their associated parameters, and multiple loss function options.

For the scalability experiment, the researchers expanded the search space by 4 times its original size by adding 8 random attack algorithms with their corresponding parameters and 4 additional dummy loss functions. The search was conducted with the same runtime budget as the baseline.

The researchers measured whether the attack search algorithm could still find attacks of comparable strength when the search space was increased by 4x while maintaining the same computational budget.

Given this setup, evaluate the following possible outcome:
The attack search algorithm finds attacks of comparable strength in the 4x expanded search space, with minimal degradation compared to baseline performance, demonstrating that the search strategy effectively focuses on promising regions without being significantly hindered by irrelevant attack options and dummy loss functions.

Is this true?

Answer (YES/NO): YES